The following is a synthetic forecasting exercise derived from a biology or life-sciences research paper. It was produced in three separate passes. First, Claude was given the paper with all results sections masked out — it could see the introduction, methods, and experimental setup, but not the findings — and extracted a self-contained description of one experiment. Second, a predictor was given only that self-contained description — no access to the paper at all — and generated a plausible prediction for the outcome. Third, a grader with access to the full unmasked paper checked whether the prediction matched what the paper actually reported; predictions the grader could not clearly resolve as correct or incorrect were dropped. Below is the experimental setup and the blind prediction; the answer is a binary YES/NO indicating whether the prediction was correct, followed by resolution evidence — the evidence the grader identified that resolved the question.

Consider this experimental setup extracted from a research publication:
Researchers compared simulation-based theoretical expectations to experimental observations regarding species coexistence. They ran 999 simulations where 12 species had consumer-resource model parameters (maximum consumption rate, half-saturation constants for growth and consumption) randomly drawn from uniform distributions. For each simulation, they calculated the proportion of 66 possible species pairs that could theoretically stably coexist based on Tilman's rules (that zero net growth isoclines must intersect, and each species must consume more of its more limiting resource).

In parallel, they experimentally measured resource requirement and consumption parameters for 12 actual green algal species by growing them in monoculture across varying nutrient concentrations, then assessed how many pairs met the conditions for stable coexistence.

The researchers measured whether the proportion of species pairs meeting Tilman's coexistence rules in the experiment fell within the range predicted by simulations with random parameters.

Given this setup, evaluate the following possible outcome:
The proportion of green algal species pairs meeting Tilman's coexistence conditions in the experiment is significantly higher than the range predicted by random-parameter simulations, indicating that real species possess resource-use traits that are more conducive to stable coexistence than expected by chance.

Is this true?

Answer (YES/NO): NO